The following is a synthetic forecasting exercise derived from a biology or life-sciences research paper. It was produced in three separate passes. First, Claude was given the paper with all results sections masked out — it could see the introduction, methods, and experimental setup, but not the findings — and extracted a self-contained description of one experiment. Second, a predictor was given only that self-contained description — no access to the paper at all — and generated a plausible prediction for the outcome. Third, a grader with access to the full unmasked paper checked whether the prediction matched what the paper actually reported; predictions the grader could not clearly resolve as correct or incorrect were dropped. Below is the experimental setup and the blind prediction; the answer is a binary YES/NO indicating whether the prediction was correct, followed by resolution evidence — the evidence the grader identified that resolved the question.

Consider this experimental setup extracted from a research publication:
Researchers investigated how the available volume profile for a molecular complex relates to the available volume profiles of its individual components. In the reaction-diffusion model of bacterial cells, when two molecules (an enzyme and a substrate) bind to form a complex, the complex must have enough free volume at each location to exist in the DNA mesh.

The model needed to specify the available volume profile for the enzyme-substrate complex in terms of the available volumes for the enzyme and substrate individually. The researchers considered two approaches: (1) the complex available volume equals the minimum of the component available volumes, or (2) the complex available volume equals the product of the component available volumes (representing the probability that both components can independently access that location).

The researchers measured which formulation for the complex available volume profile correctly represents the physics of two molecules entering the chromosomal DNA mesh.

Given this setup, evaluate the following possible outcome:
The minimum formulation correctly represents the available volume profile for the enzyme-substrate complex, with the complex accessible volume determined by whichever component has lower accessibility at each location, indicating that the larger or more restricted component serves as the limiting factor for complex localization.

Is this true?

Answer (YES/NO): NO